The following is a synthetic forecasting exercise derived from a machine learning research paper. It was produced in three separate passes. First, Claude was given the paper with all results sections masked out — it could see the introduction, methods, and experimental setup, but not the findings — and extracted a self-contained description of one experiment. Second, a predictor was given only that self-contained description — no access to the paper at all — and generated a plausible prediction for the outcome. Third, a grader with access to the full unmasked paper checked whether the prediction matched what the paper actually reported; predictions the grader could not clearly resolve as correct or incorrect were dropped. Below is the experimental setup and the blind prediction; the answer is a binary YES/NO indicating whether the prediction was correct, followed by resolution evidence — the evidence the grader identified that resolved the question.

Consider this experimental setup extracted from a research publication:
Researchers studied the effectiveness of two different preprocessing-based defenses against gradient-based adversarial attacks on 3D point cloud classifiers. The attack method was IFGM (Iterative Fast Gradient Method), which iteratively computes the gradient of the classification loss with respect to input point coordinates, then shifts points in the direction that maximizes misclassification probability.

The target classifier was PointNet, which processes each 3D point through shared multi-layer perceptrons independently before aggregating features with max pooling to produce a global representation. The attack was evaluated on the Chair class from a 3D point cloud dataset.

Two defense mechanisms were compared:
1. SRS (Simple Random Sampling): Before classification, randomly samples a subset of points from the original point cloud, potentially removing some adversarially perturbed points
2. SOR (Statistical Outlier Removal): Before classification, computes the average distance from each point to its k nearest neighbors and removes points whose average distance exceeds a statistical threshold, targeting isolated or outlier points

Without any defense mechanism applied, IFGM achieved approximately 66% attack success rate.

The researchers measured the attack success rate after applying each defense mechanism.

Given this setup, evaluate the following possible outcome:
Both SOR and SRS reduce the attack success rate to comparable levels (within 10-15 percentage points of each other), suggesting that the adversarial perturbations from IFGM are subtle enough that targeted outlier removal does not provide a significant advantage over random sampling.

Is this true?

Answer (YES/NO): YES